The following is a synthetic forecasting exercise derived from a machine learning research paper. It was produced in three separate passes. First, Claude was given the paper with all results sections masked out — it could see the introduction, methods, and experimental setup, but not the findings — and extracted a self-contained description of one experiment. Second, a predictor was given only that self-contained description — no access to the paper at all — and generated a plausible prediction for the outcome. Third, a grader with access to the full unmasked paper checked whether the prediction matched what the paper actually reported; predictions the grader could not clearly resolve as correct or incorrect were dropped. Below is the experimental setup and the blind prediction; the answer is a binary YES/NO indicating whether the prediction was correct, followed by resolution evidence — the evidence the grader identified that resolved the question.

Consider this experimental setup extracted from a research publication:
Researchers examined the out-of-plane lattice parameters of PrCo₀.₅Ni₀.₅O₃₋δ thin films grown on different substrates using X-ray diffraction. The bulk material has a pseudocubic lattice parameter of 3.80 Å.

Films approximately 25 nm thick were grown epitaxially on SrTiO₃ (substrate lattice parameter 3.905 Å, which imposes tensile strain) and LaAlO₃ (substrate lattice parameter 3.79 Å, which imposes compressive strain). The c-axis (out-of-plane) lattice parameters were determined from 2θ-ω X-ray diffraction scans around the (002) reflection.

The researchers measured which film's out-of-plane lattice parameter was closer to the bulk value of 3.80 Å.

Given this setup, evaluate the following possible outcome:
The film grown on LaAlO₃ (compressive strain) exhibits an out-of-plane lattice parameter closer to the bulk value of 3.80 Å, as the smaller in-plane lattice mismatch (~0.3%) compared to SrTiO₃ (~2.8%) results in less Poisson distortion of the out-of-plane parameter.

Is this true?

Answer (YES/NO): YES